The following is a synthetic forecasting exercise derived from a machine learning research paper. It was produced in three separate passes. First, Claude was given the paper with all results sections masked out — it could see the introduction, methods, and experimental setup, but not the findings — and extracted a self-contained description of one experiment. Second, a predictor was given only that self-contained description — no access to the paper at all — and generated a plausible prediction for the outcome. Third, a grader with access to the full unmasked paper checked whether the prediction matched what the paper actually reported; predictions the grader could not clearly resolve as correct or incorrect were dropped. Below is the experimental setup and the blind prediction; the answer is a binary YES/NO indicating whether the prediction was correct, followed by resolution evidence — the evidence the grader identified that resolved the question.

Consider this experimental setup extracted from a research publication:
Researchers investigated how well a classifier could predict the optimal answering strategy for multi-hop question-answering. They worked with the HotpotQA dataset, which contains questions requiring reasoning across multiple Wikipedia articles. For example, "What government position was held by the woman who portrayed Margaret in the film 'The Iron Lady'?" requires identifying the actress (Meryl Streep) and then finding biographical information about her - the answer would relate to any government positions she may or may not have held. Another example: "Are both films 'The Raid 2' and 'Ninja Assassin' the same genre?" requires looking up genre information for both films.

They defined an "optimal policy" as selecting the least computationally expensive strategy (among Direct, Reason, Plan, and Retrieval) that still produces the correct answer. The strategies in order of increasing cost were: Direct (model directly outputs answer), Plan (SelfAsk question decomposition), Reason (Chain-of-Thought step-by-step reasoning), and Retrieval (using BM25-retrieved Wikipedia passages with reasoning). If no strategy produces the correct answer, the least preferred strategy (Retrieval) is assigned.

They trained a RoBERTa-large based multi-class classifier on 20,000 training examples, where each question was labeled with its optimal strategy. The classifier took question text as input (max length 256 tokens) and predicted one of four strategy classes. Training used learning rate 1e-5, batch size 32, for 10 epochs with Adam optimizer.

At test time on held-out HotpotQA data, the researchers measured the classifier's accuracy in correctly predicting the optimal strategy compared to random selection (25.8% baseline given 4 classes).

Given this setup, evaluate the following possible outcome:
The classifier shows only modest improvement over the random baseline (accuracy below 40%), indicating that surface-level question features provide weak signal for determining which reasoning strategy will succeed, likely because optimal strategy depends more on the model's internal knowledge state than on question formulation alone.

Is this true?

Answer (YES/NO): NO